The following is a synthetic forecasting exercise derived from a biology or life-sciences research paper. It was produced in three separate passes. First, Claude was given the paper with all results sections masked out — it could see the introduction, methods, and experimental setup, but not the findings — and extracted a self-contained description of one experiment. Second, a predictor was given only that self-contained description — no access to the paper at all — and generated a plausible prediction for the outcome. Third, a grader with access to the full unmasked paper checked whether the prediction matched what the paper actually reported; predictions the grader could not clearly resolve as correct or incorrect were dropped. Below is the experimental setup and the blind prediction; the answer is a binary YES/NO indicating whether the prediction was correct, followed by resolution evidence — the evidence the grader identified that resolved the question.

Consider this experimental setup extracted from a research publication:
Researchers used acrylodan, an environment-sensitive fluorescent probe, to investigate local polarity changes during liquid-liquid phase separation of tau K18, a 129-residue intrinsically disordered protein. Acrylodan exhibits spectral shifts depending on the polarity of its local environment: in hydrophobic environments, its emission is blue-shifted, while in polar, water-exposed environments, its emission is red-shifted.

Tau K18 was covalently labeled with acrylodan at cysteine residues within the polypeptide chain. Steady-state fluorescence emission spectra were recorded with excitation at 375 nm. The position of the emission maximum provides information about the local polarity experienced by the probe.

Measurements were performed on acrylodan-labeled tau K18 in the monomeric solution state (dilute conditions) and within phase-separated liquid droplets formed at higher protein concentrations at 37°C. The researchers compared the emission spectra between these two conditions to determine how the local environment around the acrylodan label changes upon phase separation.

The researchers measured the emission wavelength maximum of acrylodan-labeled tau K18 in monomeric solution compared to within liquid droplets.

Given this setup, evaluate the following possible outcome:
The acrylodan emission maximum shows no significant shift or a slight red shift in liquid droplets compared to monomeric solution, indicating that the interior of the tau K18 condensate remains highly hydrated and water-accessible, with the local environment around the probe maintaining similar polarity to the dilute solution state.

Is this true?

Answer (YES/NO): NO